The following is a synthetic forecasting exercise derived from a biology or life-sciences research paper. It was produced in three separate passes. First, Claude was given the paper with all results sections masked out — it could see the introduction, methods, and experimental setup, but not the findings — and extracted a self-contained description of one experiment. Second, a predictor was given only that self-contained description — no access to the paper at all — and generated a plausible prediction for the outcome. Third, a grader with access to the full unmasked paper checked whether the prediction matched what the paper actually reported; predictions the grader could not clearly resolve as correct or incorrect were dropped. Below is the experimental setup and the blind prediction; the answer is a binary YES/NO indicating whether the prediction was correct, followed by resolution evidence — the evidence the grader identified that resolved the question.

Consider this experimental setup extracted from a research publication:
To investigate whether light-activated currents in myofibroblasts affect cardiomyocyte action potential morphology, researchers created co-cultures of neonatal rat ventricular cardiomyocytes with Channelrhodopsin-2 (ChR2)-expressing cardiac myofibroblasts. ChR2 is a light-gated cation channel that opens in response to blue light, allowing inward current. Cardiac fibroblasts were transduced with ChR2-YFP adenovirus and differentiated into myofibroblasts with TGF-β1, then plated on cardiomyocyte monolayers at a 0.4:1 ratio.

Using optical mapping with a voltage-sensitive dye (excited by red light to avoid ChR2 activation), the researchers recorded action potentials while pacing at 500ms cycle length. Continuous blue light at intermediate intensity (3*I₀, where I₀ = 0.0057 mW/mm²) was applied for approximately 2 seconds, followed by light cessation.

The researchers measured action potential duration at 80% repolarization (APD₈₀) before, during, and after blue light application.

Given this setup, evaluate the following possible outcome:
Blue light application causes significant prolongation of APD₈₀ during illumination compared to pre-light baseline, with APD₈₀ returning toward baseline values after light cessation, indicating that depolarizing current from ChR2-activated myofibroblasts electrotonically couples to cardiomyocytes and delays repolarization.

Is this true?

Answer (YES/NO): NO